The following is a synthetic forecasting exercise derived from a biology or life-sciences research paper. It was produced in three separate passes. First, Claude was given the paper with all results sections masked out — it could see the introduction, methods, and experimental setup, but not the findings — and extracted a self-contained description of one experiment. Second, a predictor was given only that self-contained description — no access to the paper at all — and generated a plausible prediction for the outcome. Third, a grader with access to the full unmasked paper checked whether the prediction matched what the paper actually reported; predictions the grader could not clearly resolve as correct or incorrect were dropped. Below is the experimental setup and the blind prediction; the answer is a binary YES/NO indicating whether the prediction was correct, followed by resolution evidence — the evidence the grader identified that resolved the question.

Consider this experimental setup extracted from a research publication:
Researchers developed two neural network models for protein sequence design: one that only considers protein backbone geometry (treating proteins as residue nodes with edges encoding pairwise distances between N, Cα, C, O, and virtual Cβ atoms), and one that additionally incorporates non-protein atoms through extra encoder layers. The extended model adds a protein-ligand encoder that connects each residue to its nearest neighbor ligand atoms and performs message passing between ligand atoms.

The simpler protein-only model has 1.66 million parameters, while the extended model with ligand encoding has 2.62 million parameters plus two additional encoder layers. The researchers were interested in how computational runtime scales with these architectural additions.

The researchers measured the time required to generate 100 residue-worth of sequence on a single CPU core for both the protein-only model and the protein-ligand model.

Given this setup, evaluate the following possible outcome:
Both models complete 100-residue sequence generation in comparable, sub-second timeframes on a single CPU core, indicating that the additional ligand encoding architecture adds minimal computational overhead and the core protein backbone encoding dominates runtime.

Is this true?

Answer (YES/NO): NO